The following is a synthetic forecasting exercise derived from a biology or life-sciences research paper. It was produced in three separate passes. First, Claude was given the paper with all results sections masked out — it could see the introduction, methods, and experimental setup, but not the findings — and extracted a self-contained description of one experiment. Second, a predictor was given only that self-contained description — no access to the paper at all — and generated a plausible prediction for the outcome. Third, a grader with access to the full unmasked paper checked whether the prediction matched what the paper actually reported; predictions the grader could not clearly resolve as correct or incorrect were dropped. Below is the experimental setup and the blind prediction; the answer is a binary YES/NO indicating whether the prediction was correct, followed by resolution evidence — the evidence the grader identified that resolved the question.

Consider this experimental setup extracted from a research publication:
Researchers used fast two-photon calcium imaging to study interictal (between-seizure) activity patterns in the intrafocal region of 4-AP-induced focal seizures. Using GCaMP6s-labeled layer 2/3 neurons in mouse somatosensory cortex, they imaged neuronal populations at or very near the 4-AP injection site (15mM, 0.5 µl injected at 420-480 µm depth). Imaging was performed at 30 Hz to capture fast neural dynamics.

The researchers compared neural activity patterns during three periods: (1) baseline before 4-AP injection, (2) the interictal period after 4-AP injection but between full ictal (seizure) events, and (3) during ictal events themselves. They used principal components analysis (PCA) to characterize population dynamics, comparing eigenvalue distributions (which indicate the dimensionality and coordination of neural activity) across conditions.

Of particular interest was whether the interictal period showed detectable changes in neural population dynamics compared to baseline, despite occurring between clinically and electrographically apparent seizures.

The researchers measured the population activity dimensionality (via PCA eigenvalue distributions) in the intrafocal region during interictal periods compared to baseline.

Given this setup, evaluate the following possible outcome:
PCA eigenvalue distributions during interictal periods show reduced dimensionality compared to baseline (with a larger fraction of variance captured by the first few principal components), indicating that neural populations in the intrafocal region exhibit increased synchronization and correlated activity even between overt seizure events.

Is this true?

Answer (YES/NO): YES